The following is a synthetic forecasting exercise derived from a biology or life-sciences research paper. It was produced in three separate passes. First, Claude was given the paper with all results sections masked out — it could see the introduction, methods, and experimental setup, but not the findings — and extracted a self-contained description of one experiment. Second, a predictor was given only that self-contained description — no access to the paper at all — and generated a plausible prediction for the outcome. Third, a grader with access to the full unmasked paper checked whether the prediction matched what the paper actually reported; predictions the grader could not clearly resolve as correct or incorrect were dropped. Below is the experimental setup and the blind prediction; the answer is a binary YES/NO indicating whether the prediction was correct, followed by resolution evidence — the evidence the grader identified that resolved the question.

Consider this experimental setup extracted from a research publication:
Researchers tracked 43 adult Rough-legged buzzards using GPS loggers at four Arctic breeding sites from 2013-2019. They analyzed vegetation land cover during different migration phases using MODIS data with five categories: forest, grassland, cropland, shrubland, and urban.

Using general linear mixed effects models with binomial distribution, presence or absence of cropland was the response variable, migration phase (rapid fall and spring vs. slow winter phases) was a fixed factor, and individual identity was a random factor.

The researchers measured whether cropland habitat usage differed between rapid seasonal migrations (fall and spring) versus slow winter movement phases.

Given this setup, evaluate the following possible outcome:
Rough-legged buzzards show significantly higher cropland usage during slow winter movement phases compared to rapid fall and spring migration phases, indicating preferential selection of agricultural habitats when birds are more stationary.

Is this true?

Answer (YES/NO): YES